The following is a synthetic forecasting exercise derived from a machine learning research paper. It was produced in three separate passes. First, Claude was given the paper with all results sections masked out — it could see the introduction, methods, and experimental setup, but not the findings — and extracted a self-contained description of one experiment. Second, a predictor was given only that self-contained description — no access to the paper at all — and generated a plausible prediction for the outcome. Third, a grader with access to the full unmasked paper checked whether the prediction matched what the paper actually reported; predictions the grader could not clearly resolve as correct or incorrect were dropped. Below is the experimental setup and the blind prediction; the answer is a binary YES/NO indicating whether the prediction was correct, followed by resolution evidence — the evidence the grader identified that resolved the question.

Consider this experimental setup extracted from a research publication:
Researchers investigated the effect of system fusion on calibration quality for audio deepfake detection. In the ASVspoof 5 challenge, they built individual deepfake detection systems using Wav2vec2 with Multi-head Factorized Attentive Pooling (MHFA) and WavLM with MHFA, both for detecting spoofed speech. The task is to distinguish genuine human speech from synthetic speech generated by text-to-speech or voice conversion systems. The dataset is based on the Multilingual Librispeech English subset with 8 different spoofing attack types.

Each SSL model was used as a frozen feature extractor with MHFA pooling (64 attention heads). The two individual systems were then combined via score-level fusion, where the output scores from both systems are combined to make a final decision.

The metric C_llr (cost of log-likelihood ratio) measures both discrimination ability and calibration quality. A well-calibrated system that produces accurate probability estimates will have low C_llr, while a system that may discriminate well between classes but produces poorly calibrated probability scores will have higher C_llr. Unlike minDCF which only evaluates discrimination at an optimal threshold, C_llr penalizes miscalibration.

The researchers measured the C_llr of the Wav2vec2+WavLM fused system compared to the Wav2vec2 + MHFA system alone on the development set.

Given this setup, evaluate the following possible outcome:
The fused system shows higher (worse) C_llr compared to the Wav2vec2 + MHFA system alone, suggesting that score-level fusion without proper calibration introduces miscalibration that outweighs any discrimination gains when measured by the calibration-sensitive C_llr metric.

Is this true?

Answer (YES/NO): YES